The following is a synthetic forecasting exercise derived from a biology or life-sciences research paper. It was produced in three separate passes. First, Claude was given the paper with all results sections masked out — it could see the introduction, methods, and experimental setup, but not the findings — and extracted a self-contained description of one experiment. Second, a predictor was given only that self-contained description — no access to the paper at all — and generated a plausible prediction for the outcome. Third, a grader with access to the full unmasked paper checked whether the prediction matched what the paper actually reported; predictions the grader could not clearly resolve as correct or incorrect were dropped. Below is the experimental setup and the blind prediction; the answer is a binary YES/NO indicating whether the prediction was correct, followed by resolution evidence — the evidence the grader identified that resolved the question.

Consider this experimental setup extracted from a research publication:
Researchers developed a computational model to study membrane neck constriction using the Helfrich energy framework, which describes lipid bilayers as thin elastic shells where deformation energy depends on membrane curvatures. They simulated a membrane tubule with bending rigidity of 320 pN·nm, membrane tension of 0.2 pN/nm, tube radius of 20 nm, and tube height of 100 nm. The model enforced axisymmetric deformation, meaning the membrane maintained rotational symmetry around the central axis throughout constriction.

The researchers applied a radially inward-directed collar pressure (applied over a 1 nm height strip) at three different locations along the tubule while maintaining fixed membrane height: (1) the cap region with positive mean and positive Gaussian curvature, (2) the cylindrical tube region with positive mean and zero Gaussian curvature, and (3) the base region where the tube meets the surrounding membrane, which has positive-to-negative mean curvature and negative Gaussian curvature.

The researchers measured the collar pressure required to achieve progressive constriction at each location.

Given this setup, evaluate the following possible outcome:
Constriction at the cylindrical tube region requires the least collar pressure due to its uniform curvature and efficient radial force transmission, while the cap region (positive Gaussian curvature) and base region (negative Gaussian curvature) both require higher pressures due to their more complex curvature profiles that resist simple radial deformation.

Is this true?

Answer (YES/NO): NO